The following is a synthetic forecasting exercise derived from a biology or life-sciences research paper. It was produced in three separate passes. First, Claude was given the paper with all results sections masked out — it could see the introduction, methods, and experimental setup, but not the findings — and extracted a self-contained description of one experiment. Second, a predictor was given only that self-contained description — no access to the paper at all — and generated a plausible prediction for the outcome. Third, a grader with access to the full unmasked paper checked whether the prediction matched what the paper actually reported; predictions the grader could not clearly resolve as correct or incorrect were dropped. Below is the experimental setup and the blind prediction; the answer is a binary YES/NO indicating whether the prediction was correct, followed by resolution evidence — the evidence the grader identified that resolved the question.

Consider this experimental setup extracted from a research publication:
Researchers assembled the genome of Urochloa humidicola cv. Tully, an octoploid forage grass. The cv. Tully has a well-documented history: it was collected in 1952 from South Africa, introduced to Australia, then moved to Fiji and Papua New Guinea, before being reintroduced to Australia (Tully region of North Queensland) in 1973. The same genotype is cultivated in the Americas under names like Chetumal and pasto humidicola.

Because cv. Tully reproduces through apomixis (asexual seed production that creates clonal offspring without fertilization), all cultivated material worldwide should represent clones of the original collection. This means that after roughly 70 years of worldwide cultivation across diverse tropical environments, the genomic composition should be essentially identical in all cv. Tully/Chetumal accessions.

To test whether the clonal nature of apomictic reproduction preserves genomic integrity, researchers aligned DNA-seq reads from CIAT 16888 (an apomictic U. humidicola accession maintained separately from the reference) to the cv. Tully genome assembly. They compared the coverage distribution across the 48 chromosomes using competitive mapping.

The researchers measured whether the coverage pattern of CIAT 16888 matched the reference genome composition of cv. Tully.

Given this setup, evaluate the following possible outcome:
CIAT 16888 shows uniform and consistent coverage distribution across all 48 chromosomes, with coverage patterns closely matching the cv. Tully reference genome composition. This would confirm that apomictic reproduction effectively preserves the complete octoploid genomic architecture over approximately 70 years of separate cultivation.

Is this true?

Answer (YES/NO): NO